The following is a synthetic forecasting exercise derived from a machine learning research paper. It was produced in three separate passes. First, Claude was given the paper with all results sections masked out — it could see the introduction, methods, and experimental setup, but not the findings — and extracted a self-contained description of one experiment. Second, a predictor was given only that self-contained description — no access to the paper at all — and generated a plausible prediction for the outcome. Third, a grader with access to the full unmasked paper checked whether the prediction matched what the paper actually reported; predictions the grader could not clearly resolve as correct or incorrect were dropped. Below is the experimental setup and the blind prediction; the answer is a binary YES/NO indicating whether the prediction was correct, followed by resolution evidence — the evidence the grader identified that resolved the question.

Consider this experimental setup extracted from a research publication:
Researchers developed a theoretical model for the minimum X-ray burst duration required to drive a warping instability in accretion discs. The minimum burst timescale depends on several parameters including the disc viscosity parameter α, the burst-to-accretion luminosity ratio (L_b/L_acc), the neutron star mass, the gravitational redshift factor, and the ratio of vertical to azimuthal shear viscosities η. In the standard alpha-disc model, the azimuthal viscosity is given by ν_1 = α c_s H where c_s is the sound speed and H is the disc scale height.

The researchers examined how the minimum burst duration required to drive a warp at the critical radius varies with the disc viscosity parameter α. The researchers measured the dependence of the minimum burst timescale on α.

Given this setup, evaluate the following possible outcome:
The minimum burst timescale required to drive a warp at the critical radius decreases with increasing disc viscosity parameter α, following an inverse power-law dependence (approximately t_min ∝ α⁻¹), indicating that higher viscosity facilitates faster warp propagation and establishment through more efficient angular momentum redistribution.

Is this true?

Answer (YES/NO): NO